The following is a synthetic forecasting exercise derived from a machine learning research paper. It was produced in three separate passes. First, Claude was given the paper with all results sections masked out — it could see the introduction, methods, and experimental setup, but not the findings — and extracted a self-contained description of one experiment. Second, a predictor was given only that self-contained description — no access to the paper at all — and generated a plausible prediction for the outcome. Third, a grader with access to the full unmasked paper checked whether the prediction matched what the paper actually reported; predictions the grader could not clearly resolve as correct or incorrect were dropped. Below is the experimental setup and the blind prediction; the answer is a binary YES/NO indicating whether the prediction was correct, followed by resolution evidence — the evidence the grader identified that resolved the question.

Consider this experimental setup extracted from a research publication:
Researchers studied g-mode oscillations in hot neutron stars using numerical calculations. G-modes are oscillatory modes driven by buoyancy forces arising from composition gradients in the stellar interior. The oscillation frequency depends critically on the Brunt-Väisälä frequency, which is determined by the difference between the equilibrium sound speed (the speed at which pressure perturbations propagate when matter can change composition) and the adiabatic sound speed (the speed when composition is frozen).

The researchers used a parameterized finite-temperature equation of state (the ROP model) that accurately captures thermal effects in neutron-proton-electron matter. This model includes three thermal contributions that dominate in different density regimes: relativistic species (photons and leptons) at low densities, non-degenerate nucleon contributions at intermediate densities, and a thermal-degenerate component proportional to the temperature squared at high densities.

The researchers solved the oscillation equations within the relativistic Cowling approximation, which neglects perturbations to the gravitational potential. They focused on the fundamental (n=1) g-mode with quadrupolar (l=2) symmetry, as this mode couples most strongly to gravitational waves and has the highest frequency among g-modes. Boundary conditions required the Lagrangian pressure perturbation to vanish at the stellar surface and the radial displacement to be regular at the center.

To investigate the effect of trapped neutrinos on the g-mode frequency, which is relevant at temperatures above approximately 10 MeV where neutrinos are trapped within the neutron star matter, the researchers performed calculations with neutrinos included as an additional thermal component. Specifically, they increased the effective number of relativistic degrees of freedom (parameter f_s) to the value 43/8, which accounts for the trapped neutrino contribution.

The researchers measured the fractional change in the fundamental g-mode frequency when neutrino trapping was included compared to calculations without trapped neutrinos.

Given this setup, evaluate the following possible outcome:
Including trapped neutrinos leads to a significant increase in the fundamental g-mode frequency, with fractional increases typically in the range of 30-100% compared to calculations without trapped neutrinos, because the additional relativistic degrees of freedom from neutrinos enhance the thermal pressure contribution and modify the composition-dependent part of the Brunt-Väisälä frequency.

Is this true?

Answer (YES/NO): NO